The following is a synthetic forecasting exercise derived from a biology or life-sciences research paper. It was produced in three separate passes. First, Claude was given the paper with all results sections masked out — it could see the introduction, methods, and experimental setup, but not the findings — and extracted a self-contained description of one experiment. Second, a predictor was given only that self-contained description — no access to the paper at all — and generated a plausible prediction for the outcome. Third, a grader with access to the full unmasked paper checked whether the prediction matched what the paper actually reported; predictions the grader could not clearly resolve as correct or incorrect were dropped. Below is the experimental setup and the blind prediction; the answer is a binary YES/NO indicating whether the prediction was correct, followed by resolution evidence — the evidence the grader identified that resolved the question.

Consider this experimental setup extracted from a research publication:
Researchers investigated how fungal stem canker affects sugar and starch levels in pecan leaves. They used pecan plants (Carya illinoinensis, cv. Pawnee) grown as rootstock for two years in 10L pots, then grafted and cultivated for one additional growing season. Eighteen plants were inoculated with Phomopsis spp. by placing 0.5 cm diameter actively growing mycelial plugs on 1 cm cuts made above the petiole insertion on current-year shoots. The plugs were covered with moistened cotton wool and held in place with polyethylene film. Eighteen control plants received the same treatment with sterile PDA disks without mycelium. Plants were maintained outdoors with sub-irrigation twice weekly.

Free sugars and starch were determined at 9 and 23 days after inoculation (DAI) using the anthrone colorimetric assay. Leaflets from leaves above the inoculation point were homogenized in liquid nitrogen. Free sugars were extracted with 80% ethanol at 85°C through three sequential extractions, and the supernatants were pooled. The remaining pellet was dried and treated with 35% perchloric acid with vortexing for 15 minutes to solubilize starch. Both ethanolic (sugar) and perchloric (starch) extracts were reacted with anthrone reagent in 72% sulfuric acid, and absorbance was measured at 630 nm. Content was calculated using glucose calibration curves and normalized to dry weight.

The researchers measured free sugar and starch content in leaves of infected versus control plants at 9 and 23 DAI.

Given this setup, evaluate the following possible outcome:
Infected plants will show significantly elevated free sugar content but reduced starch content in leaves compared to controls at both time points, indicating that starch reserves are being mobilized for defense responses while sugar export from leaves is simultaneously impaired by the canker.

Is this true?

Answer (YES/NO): NO